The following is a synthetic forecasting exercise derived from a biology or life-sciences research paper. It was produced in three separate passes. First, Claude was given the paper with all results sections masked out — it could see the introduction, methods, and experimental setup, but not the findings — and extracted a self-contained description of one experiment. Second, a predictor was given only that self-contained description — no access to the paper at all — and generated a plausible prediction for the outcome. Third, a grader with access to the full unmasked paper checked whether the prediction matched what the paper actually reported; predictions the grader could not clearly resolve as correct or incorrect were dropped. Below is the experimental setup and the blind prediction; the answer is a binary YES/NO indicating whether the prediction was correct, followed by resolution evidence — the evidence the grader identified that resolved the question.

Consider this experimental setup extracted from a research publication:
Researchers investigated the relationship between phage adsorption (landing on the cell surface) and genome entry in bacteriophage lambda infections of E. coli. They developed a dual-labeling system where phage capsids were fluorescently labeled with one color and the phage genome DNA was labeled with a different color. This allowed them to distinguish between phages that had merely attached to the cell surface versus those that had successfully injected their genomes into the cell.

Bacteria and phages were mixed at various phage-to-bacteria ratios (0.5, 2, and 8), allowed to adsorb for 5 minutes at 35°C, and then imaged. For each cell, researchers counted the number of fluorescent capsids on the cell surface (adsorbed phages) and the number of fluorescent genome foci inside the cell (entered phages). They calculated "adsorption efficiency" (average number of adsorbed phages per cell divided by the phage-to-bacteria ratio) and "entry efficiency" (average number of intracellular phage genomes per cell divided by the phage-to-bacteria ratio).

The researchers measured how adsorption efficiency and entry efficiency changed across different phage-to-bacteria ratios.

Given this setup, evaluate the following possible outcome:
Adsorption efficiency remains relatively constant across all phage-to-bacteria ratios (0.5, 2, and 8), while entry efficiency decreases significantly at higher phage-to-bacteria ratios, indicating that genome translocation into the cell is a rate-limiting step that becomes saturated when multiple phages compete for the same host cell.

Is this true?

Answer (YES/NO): YES